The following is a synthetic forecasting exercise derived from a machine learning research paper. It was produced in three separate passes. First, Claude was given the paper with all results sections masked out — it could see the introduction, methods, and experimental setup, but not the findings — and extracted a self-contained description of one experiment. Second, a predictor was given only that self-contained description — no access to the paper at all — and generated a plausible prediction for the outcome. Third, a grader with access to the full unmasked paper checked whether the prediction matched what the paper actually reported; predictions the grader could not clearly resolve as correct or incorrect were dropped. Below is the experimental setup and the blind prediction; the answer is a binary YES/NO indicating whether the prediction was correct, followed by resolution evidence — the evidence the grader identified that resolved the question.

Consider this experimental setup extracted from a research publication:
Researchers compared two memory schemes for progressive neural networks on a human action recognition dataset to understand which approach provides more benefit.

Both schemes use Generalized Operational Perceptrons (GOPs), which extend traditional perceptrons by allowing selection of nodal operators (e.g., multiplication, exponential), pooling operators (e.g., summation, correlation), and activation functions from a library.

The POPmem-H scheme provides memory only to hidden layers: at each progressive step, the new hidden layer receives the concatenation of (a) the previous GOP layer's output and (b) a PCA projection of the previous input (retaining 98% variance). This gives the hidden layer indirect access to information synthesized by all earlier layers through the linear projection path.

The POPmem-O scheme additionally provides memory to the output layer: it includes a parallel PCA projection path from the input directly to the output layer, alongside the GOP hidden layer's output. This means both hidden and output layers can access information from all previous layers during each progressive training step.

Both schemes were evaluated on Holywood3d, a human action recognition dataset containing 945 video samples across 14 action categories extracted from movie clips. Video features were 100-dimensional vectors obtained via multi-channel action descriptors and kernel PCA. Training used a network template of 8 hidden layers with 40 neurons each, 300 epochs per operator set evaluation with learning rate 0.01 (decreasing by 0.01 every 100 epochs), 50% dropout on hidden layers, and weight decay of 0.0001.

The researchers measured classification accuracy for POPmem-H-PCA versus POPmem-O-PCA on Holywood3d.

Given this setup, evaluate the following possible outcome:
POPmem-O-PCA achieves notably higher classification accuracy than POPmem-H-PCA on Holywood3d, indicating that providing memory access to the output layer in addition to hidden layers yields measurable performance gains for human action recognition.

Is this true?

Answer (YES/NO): NO